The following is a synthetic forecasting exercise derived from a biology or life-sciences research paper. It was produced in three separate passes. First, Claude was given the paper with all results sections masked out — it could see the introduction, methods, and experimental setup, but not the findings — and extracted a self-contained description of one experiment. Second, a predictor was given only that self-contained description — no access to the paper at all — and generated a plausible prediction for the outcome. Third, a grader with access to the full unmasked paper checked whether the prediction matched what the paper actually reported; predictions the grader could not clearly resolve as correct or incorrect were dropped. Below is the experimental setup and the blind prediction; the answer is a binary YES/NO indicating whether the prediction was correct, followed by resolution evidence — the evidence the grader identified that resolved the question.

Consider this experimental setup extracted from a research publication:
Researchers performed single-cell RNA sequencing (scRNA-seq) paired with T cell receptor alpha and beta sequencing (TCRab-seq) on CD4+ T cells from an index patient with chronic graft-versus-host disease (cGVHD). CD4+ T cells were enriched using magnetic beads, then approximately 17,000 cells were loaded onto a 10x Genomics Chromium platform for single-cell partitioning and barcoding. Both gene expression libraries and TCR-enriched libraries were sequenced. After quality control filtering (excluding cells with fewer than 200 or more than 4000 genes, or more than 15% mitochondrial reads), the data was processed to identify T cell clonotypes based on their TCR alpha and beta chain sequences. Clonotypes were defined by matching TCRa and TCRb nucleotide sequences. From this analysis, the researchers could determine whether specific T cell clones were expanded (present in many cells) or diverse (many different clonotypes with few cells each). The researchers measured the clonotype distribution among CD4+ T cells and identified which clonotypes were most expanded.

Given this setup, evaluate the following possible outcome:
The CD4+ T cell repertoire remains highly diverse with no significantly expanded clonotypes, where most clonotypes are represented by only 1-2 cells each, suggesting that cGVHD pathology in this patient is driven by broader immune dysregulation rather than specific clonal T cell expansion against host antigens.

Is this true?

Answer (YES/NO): NO